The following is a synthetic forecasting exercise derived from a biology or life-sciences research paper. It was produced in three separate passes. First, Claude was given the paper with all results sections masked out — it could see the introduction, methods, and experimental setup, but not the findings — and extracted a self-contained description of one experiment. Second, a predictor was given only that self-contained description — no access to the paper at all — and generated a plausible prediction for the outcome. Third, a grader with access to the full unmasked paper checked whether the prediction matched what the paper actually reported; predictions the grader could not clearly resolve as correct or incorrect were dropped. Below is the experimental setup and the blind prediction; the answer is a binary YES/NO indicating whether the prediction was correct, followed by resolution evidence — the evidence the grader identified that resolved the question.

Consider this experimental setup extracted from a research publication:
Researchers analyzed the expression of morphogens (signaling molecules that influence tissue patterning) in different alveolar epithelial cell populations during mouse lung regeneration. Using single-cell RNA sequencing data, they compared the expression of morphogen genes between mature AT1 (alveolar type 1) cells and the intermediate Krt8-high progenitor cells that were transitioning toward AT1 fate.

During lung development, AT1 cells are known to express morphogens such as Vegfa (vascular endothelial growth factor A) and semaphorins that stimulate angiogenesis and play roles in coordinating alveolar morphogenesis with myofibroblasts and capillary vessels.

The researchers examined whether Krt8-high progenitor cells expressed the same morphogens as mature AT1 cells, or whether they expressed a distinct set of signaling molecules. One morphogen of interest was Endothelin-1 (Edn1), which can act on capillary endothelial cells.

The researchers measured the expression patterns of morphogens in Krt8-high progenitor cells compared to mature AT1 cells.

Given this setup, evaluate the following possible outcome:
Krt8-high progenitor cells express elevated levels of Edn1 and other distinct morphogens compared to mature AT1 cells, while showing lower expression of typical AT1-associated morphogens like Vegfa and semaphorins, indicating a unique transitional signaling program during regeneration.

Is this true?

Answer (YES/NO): YES